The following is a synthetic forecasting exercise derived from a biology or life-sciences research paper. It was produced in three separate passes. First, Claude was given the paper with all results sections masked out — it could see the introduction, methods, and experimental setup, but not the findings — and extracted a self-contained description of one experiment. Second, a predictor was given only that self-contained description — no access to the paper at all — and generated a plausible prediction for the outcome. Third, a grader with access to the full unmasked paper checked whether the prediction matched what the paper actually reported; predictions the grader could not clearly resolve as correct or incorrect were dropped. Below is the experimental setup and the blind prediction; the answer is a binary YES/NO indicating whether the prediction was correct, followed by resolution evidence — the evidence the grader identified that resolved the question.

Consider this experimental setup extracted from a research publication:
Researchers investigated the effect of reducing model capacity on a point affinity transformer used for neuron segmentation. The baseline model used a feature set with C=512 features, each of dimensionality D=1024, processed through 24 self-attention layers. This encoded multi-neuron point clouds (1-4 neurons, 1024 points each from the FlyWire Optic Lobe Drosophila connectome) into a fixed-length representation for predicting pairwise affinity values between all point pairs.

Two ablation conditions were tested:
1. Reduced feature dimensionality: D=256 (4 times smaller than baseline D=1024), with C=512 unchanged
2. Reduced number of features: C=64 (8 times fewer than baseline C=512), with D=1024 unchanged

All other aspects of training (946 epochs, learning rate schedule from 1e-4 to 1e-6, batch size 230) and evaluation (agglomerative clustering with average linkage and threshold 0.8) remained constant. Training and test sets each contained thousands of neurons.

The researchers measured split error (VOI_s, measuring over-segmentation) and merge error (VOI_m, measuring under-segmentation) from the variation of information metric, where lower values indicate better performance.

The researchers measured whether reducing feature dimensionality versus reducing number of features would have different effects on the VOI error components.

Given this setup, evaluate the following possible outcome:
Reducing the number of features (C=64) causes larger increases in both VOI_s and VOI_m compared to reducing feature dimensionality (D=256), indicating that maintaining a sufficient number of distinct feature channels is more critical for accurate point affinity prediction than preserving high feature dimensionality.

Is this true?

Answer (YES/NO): NO